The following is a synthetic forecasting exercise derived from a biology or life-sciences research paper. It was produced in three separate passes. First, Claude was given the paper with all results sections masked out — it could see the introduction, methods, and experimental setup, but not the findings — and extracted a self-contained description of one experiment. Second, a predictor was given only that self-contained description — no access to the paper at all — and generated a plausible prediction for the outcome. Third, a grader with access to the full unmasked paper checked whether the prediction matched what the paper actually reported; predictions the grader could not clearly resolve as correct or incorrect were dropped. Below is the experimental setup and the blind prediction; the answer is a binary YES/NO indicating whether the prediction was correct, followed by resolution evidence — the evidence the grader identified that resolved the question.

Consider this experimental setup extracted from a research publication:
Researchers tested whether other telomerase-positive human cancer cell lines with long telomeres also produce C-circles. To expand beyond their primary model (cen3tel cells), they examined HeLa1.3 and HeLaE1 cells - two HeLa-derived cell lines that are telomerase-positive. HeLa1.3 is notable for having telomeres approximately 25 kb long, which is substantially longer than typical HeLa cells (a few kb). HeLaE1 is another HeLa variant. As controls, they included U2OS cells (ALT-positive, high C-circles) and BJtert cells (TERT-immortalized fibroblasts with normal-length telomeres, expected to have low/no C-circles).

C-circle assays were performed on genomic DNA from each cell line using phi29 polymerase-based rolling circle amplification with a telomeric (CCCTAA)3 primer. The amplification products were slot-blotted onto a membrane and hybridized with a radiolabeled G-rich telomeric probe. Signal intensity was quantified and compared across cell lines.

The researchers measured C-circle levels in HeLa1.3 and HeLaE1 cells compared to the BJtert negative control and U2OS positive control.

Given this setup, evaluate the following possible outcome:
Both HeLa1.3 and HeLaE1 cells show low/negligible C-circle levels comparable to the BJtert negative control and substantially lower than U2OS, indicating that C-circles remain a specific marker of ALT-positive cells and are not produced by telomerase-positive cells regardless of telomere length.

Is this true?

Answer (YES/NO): NO